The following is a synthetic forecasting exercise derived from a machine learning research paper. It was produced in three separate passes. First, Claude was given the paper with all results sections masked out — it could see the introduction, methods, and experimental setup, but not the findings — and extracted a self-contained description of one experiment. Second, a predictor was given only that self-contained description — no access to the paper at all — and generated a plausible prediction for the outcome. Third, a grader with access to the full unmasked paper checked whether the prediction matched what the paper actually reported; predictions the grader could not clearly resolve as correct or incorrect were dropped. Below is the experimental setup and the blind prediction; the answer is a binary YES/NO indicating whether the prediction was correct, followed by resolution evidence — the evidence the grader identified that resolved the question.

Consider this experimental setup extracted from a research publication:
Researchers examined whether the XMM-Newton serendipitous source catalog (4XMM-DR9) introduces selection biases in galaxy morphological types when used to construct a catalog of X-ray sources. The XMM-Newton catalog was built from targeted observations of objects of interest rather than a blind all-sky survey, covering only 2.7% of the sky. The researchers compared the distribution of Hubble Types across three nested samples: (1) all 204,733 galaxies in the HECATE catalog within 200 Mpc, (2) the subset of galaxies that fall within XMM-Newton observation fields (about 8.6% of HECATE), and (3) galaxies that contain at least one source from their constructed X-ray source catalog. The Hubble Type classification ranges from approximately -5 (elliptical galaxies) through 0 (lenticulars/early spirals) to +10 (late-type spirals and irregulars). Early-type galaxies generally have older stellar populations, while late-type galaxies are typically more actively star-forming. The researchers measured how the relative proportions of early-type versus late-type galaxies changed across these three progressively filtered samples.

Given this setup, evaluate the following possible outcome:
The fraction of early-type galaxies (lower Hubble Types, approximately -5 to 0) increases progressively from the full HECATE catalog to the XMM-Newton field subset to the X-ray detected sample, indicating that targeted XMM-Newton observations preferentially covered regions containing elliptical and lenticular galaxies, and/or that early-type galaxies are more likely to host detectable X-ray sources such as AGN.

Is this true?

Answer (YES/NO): YES